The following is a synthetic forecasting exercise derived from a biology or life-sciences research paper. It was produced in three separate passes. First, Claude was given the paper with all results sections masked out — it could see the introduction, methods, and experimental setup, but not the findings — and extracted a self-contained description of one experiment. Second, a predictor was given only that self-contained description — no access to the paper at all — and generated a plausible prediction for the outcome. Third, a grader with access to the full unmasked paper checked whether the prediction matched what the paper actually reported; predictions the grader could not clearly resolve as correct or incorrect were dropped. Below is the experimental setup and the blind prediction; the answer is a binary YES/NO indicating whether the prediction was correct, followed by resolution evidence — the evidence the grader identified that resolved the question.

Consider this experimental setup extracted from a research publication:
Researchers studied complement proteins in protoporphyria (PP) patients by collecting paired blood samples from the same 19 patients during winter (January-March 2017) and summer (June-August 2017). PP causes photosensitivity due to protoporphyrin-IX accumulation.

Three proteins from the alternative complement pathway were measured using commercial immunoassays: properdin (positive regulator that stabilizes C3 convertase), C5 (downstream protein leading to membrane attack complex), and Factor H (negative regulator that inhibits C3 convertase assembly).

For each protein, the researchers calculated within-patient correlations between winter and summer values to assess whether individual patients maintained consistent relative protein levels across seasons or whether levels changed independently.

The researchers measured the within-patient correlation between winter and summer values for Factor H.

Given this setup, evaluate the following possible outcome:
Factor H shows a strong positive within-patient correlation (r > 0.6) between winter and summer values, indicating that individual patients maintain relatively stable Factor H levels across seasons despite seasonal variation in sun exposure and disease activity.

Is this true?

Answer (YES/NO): NO